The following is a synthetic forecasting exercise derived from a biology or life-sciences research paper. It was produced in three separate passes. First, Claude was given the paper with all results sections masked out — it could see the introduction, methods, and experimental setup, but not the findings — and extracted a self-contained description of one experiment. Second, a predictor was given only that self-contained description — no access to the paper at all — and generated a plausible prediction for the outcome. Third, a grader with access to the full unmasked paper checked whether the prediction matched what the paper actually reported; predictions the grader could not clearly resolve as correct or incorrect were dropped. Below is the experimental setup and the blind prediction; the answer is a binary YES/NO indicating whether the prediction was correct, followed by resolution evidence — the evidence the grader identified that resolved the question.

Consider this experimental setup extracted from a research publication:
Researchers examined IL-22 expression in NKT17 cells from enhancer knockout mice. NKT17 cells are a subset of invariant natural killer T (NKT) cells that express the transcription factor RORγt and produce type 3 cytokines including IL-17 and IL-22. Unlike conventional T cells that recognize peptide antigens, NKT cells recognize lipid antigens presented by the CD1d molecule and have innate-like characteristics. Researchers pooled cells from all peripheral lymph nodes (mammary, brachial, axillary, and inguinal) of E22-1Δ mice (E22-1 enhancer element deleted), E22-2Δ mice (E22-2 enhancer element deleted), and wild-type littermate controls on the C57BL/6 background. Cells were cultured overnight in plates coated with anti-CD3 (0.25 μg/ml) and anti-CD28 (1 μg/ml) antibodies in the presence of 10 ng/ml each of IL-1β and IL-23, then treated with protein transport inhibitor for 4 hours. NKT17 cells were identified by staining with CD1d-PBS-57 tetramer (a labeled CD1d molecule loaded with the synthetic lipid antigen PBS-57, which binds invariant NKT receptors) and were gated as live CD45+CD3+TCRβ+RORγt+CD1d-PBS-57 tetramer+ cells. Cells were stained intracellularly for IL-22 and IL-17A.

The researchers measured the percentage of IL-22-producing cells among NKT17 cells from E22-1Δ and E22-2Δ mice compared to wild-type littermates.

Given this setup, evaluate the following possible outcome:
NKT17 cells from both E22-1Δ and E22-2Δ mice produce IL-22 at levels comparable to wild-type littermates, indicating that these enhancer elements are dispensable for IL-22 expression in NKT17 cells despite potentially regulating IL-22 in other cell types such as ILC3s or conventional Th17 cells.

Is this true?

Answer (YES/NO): NO